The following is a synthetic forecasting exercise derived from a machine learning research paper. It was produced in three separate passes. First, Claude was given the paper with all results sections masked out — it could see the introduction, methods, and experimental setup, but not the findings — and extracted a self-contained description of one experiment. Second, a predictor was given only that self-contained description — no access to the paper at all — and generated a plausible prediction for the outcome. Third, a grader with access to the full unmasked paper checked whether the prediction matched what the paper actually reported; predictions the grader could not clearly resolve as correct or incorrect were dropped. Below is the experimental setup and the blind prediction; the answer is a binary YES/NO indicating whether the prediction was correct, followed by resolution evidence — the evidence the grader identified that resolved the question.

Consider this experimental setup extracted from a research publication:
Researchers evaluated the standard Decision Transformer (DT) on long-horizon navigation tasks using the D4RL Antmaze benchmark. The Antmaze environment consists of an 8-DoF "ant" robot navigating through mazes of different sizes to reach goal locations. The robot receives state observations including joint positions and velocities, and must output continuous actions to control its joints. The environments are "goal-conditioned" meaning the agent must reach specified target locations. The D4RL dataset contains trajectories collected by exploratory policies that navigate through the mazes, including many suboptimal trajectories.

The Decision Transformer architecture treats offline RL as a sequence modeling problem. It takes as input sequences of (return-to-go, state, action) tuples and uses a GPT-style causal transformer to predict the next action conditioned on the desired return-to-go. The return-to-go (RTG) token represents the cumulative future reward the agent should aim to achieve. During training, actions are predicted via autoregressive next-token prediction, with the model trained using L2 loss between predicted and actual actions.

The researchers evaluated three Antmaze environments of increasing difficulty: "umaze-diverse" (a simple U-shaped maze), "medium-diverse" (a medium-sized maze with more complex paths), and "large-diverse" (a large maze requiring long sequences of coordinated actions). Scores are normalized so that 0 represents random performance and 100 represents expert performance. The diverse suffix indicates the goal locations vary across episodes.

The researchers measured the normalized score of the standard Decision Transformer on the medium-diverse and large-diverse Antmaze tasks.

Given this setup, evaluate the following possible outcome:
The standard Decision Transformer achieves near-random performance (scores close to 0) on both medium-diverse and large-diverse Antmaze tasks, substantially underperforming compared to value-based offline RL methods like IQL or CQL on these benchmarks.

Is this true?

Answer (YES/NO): YES